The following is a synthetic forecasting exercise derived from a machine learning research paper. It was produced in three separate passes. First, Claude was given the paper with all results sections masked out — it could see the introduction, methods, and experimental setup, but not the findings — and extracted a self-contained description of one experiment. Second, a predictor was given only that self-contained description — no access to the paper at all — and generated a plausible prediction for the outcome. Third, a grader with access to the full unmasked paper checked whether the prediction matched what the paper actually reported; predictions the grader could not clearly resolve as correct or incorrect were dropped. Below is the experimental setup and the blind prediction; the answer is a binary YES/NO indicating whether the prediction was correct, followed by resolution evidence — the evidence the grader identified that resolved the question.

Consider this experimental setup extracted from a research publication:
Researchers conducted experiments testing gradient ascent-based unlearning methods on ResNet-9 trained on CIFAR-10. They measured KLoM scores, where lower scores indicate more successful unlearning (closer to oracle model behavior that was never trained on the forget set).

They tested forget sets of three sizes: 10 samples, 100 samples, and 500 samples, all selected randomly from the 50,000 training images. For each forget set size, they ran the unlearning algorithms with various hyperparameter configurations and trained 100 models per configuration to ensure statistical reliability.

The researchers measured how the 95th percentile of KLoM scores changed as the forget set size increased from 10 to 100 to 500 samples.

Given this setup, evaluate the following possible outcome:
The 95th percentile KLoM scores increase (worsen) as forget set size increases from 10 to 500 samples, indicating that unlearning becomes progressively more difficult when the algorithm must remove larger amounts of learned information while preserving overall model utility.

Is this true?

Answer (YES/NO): YES